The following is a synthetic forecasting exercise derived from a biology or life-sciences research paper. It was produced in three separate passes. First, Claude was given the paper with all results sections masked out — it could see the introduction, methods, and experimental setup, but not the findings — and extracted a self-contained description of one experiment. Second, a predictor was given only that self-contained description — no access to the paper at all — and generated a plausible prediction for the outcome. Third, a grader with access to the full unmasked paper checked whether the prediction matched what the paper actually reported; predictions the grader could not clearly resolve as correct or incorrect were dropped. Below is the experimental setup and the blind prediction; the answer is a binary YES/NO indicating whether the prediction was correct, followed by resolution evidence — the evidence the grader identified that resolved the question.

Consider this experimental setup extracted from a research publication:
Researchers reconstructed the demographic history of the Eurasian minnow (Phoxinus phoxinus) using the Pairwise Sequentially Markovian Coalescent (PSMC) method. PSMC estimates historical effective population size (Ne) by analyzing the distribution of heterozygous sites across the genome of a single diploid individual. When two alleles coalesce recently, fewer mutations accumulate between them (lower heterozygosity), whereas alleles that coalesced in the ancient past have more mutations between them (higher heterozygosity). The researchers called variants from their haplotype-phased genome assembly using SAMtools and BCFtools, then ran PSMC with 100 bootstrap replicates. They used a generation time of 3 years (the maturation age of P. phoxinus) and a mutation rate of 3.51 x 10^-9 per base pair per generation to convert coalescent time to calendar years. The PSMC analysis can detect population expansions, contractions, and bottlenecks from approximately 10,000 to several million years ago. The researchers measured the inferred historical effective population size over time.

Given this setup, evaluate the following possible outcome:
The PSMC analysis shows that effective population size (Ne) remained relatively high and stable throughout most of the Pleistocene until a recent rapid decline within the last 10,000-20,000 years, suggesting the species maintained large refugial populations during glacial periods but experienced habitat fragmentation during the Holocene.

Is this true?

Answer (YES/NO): NO